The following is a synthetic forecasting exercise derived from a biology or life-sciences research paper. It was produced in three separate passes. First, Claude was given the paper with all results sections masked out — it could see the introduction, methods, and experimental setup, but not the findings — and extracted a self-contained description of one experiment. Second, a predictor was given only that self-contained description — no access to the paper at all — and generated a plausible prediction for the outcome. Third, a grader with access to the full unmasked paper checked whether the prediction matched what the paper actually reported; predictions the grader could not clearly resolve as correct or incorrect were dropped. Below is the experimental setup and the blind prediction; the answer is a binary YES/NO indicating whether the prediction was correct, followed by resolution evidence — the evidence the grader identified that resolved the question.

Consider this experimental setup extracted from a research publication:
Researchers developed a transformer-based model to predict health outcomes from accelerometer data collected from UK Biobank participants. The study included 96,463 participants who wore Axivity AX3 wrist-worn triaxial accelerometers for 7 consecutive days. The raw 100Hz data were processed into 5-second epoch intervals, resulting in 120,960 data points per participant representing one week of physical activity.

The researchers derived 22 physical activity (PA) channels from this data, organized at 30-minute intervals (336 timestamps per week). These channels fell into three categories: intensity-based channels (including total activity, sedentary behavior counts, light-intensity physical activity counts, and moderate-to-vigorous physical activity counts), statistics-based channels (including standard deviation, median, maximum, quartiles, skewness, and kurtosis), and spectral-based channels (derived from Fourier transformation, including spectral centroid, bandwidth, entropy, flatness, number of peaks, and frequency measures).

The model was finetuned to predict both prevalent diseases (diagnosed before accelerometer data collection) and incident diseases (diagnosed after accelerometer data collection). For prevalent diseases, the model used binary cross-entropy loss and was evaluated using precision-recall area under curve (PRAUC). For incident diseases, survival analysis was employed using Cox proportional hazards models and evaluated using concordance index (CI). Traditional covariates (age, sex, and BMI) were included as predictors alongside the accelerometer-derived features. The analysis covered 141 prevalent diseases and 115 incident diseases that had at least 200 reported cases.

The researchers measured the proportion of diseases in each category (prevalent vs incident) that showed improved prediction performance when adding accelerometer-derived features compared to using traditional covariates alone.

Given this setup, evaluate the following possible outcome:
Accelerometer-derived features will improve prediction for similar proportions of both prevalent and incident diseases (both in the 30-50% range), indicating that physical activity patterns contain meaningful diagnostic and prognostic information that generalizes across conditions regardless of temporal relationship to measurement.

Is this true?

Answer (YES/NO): NO